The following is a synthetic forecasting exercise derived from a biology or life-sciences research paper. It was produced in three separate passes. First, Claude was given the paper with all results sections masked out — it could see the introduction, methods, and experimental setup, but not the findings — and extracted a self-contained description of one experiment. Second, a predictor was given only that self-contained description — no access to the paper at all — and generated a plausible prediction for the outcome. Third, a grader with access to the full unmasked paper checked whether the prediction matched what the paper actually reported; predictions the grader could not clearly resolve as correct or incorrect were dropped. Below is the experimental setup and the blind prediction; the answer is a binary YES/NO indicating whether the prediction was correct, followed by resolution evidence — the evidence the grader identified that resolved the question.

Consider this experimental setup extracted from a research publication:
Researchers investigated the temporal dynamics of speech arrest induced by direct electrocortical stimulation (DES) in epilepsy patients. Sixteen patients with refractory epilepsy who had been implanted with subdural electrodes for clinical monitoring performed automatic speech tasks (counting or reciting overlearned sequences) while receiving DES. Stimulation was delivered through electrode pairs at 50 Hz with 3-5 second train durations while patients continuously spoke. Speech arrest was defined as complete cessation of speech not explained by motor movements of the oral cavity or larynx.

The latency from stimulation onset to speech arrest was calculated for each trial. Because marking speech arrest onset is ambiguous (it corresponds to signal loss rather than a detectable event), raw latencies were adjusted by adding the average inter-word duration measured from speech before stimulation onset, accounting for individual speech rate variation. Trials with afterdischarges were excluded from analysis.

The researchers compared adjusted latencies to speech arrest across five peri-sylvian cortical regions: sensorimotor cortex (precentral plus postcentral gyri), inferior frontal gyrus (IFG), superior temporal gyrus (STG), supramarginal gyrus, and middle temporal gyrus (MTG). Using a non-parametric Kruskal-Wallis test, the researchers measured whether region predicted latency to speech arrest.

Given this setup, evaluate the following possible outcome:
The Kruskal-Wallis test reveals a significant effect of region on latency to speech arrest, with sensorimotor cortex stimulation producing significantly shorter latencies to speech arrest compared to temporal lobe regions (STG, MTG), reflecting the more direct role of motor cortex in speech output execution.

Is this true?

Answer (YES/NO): NO